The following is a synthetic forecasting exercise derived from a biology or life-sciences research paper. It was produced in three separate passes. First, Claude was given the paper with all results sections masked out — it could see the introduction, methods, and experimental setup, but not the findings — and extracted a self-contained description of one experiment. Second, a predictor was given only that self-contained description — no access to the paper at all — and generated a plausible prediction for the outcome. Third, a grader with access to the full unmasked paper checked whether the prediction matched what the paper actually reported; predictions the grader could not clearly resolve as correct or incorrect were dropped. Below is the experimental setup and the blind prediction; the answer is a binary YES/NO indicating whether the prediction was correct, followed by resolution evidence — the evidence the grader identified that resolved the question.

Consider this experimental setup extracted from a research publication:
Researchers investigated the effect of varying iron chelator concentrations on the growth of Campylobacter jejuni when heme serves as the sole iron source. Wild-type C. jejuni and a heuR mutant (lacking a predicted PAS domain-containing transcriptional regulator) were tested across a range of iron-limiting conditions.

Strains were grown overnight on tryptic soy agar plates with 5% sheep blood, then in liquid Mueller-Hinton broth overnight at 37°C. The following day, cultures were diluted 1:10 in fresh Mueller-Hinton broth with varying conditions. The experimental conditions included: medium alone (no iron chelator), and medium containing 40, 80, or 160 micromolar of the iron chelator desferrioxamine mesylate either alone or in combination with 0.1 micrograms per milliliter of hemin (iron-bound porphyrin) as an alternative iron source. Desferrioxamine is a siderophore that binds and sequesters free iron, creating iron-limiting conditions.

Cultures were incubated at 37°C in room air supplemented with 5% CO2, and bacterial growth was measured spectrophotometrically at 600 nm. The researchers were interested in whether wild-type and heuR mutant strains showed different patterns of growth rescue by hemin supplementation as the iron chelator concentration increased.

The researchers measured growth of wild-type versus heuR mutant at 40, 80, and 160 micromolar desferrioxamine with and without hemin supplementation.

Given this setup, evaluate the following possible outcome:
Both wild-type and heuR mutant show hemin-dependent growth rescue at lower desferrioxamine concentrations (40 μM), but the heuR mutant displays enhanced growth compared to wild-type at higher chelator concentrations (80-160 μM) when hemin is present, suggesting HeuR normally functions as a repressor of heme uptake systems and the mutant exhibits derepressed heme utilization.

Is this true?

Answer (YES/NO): NO